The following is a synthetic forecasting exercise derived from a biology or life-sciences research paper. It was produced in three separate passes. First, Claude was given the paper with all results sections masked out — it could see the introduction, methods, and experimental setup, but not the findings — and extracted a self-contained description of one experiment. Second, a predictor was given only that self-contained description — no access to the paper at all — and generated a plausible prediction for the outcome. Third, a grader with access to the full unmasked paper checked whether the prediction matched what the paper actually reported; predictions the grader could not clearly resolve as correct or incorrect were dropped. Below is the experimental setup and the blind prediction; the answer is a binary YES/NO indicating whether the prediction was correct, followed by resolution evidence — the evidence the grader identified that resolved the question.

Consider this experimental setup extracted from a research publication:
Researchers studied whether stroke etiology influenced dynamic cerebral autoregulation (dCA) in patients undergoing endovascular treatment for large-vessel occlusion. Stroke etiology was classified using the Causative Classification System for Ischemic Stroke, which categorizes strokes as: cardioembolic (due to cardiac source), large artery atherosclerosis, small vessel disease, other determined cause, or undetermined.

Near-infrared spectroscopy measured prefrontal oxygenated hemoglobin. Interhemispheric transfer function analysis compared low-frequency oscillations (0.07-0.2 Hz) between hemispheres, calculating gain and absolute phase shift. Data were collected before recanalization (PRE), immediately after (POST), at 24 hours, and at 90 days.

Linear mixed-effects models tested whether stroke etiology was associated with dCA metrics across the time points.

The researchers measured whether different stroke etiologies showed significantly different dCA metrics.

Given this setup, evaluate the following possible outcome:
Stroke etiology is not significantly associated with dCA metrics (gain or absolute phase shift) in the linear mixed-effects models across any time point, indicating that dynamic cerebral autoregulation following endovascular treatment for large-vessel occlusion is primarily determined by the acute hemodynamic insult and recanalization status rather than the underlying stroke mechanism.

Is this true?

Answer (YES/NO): NO